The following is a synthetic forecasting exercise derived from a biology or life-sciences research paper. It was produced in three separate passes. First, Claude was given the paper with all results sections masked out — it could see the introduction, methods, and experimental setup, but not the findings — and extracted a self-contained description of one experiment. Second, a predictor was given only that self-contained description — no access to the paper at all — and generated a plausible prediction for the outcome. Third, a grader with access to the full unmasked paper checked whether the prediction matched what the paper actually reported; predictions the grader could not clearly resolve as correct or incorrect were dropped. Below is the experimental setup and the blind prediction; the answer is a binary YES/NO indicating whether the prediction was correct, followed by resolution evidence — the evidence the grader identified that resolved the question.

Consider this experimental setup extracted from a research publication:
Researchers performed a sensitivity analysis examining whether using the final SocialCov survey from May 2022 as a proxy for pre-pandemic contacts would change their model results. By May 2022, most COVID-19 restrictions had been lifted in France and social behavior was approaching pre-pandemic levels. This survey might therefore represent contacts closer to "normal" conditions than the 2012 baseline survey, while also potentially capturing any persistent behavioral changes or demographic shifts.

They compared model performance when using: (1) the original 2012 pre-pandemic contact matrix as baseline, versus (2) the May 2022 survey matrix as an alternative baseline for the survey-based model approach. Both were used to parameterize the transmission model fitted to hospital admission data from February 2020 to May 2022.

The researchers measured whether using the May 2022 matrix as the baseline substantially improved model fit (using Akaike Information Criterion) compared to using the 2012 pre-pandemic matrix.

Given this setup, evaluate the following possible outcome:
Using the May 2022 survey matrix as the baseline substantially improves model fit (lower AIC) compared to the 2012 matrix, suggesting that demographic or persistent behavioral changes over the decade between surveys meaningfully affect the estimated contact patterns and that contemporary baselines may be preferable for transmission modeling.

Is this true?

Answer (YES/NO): NO